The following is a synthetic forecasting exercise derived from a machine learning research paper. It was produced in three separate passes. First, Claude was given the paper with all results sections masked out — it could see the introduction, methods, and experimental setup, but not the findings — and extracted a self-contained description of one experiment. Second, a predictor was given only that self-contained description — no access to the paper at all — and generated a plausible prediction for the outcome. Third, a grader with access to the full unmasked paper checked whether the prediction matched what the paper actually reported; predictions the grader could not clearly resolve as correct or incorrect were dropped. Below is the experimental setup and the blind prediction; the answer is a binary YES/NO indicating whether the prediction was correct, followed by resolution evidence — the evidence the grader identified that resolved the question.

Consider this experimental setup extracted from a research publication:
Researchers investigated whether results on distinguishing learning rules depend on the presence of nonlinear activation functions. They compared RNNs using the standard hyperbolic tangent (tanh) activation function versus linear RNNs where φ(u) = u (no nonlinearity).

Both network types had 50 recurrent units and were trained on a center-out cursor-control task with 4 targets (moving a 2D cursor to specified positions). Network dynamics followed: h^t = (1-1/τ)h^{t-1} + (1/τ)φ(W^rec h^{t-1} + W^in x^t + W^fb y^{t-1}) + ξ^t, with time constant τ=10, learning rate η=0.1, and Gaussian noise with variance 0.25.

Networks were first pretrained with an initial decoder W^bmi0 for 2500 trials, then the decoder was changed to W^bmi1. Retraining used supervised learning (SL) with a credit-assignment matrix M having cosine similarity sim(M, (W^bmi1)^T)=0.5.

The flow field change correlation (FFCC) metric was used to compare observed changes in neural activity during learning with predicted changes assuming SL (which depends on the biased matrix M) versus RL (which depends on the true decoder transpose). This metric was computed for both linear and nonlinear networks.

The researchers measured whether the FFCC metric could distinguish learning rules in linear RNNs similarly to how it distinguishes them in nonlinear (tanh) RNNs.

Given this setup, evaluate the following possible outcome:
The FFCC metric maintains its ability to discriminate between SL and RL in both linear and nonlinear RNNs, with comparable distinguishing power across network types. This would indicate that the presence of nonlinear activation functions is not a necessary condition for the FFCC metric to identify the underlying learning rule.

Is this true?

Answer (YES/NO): YES